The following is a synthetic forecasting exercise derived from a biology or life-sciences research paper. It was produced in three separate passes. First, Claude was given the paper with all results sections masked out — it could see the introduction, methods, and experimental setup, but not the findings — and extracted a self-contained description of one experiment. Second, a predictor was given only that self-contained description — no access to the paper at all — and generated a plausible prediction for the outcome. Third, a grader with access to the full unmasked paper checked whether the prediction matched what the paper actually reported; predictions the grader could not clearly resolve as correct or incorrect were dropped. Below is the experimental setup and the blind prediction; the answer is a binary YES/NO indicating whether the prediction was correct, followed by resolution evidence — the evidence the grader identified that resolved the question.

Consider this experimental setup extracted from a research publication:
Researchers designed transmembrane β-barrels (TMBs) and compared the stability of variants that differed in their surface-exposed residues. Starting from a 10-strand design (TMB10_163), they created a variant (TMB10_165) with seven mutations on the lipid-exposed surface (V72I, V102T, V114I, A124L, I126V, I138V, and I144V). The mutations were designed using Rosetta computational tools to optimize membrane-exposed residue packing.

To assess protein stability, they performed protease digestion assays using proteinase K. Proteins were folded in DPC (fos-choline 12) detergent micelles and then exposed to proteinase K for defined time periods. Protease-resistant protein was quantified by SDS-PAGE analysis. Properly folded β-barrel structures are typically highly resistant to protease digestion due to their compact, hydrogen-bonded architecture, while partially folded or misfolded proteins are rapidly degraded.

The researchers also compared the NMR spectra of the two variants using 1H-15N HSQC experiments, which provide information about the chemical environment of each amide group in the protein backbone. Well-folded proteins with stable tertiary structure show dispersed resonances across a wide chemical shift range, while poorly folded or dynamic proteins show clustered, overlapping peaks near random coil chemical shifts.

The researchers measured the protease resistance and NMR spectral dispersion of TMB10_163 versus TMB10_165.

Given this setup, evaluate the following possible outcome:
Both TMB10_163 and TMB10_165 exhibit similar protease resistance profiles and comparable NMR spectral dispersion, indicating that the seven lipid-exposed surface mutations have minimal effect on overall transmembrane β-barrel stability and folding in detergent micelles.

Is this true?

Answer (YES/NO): NO